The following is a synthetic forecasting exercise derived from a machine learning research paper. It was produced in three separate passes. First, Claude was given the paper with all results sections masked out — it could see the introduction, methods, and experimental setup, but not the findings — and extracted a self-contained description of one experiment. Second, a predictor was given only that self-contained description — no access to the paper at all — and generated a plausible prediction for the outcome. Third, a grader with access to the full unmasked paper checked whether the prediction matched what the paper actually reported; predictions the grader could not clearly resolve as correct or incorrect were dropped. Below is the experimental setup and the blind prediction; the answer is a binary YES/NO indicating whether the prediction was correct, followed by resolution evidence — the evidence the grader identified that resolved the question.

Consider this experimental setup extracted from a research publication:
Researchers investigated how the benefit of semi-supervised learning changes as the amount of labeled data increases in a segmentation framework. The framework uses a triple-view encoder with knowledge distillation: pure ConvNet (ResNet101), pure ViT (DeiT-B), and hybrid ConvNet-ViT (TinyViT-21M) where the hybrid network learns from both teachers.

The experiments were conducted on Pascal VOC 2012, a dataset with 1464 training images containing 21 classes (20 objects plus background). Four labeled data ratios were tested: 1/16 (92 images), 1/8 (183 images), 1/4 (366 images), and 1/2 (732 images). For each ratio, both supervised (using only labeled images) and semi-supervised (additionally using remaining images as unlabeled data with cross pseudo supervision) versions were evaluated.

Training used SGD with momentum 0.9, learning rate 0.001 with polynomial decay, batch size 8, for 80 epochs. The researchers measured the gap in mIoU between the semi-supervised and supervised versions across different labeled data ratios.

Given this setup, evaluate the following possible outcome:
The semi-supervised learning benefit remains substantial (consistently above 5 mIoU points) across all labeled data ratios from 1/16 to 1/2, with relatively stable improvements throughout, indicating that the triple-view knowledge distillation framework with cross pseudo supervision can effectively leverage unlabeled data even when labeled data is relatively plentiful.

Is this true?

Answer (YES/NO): NO